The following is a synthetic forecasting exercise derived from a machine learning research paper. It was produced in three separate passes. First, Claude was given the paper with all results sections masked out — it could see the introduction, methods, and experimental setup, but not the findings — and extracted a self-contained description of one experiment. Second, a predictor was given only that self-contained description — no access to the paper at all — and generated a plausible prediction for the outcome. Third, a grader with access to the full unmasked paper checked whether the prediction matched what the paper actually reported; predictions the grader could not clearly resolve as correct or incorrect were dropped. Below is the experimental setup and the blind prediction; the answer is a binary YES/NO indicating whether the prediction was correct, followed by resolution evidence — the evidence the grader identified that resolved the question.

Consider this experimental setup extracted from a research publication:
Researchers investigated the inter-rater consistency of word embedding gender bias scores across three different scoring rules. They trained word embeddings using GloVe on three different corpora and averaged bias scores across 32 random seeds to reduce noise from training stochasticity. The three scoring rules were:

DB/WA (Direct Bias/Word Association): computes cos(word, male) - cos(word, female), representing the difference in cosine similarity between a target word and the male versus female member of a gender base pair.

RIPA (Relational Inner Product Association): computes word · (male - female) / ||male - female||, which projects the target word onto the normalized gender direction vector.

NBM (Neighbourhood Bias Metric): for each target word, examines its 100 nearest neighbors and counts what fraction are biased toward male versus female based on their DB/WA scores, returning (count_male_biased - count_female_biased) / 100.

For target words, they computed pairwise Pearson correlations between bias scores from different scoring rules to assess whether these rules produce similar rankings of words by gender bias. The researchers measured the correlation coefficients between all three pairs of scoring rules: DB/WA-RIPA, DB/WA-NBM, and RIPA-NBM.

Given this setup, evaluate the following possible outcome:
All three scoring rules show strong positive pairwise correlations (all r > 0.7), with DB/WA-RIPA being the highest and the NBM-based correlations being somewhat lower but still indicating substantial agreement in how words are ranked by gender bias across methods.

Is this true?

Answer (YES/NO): YES